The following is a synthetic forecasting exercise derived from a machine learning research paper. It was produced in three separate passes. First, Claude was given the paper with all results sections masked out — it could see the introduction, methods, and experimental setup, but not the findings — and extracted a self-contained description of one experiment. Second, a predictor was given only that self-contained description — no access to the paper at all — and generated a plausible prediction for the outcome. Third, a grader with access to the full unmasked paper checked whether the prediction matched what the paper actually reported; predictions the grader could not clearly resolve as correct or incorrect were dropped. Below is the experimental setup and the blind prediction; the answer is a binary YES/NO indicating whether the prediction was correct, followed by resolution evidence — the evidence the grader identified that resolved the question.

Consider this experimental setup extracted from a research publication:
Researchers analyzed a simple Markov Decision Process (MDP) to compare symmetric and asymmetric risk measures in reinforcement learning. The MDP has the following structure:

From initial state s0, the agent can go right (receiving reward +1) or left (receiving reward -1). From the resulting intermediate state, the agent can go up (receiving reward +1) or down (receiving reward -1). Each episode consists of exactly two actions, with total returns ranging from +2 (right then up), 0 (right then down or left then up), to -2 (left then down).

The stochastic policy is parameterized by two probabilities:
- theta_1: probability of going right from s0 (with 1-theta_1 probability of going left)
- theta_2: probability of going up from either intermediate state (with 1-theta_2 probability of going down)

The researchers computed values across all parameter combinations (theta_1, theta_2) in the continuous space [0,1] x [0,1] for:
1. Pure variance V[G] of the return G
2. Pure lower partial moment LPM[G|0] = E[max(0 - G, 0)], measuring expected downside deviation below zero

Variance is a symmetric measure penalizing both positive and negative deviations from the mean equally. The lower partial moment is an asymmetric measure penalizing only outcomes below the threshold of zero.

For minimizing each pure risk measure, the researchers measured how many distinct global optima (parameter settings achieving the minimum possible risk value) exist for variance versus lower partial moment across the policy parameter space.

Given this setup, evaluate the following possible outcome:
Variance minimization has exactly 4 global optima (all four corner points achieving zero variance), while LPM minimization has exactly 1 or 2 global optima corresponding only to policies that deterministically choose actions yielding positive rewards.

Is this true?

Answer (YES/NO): NO